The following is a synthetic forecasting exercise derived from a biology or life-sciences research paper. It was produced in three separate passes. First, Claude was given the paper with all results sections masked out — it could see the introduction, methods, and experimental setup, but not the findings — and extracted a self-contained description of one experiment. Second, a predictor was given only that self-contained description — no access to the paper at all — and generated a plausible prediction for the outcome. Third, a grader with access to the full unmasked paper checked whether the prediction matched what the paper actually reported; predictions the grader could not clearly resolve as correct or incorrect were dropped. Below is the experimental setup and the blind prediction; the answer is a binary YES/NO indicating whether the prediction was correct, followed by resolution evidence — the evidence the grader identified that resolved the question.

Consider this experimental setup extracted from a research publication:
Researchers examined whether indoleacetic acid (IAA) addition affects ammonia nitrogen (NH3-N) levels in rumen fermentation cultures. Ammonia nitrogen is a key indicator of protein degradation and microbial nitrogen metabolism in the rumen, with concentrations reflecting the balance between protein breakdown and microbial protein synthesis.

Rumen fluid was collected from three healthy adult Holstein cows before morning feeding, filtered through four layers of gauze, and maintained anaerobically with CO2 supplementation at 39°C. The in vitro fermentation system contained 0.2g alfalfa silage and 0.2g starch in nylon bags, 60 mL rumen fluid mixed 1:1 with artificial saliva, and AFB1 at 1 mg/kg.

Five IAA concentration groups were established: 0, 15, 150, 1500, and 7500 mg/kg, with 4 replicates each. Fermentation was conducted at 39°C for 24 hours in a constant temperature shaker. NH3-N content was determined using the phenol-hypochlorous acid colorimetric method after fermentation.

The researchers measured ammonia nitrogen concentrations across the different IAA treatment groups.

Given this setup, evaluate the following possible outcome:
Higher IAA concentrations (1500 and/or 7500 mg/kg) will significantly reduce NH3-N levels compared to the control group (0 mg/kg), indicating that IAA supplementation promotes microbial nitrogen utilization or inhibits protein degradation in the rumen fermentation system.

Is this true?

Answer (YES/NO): NO